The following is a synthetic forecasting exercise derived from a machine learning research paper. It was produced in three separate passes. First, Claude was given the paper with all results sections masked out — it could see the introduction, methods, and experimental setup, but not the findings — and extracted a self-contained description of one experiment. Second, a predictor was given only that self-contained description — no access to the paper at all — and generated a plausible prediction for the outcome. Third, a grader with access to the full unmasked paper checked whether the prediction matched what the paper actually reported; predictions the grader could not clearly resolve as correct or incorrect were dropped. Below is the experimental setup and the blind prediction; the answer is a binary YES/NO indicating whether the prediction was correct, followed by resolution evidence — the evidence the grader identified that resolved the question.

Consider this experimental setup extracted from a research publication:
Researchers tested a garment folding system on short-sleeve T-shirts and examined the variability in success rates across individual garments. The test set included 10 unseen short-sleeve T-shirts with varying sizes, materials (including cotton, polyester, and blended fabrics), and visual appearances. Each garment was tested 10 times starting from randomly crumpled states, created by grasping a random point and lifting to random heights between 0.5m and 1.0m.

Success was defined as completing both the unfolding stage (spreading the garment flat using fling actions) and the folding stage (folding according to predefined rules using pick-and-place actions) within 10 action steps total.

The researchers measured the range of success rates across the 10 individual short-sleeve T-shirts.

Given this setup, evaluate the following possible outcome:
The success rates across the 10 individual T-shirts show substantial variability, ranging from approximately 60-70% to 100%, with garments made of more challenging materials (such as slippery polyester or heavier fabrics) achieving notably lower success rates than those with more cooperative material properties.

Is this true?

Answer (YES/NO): NO